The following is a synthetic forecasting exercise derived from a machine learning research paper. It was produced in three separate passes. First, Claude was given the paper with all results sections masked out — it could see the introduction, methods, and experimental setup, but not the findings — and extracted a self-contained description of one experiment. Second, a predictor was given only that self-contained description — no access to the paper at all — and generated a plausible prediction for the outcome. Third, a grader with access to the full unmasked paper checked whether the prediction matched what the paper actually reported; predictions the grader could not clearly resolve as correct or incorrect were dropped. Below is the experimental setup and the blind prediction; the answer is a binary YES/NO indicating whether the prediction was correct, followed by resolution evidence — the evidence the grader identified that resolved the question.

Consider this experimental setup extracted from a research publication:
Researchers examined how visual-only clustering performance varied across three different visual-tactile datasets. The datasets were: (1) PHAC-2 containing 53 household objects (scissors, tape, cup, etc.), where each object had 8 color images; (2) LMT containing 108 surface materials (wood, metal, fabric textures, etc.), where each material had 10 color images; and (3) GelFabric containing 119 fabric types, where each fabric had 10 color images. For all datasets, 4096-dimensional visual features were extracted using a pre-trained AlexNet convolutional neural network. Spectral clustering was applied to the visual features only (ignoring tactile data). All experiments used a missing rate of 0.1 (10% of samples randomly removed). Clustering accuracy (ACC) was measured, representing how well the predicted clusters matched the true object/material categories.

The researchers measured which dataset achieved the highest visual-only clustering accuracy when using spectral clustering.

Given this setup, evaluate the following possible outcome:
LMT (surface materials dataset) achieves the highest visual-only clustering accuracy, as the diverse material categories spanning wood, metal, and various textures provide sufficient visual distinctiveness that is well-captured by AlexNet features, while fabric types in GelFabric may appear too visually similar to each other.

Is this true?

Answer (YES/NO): YES